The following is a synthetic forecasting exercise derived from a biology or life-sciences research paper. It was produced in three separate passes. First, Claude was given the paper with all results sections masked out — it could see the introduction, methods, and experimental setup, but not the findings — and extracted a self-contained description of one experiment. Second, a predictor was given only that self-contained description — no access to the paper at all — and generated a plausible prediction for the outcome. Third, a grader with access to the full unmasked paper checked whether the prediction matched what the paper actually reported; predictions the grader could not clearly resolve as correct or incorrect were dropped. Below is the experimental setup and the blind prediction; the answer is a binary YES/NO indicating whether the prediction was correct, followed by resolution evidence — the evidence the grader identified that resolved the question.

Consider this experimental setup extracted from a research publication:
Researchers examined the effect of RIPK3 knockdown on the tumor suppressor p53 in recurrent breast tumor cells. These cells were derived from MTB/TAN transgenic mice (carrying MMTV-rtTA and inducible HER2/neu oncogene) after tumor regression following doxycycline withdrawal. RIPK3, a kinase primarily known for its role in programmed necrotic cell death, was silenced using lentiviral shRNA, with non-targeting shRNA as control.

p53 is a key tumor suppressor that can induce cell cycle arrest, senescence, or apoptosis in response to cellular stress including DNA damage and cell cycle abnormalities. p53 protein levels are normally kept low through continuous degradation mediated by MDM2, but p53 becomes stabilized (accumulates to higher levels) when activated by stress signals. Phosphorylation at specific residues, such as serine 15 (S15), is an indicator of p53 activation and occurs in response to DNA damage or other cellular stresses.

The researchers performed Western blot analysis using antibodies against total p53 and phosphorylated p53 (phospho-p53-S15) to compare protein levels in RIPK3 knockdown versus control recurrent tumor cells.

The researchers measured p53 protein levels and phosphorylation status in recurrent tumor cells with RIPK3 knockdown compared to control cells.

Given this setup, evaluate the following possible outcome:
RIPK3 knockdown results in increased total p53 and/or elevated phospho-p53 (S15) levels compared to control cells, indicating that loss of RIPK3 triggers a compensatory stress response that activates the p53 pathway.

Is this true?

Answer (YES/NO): YES